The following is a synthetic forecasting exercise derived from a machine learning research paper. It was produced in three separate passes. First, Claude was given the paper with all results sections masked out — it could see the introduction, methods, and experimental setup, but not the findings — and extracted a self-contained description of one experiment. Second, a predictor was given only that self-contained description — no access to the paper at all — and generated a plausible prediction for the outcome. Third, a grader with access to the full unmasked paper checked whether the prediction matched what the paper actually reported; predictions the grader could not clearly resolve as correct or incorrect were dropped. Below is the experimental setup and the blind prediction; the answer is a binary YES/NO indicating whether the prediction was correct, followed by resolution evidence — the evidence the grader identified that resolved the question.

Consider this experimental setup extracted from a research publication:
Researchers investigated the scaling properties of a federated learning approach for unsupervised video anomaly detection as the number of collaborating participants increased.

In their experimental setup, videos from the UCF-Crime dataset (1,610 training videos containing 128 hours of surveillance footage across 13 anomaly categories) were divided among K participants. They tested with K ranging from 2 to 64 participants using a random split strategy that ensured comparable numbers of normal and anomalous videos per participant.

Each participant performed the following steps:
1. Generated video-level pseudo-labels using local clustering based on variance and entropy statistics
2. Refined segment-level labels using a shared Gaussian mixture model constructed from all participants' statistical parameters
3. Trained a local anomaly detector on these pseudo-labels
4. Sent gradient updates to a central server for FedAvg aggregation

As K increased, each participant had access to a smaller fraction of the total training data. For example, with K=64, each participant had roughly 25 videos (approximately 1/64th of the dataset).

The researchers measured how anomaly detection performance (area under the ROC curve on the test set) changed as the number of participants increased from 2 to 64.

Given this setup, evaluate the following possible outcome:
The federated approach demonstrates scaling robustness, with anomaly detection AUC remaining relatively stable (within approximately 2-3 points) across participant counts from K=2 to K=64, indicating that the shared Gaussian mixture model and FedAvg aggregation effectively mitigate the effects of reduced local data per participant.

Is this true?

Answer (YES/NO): NO